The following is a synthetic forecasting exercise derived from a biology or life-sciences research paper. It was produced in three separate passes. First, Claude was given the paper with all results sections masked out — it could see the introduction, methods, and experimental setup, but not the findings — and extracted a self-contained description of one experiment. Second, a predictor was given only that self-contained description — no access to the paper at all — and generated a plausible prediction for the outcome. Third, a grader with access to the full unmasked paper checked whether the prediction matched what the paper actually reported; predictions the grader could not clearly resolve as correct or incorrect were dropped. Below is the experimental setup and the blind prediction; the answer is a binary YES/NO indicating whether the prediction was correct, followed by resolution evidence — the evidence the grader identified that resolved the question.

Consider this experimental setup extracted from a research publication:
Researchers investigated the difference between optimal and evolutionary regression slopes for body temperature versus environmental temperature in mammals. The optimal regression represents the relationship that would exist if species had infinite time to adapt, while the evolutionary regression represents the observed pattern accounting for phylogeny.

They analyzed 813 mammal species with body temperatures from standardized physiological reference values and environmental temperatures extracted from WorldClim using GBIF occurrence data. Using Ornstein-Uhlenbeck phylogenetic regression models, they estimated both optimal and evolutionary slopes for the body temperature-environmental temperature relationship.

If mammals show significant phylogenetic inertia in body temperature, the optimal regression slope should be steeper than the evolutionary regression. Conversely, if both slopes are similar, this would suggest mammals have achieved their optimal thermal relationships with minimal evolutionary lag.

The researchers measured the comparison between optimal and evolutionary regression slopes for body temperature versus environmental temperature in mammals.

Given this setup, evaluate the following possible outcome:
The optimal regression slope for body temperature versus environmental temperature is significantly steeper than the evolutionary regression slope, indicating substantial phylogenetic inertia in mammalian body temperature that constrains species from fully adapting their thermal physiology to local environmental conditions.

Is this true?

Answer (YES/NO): NO